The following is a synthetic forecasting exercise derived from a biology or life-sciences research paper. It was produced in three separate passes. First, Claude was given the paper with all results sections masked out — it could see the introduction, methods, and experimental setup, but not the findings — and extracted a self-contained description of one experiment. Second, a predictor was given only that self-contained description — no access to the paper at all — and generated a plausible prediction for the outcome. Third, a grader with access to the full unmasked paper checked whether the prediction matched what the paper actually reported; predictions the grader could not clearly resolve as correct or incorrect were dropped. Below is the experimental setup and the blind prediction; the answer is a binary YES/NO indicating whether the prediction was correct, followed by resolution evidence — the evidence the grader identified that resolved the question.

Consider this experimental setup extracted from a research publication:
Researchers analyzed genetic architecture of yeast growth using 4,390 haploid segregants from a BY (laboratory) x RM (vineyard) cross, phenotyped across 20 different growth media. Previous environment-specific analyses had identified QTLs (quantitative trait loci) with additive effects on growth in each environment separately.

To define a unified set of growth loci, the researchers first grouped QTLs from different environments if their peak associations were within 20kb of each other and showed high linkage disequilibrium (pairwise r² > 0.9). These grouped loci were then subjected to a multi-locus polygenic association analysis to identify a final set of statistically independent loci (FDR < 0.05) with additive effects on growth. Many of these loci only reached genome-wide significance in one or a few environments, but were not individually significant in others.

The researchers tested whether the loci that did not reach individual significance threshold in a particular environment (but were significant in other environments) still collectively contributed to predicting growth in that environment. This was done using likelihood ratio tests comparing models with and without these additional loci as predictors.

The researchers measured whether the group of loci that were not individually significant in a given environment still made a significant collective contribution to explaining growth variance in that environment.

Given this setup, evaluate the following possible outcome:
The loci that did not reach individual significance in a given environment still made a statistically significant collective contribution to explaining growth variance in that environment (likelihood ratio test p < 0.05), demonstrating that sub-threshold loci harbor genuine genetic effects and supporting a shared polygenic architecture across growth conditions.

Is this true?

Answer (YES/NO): YES